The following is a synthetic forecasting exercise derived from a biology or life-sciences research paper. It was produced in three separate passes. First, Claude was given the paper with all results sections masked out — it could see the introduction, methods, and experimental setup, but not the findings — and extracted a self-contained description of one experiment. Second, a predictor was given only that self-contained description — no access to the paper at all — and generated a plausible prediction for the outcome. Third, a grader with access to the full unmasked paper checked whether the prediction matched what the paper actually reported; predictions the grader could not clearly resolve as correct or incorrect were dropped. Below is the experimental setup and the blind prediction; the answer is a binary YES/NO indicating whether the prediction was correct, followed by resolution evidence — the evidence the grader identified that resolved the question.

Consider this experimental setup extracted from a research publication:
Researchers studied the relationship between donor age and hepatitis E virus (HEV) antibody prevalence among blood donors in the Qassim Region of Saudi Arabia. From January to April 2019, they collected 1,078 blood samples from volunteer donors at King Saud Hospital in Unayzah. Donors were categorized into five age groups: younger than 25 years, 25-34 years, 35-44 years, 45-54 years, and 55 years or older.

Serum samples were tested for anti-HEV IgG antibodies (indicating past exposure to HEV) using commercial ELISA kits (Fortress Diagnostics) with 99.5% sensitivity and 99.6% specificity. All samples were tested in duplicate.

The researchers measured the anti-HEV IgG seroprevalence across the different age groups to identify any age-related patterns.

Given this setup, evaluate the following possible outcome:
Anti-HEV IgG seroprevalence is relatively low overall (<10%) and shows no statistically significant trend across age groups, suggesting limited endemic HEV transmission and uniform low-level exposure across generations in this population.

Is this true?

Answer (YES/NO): NO